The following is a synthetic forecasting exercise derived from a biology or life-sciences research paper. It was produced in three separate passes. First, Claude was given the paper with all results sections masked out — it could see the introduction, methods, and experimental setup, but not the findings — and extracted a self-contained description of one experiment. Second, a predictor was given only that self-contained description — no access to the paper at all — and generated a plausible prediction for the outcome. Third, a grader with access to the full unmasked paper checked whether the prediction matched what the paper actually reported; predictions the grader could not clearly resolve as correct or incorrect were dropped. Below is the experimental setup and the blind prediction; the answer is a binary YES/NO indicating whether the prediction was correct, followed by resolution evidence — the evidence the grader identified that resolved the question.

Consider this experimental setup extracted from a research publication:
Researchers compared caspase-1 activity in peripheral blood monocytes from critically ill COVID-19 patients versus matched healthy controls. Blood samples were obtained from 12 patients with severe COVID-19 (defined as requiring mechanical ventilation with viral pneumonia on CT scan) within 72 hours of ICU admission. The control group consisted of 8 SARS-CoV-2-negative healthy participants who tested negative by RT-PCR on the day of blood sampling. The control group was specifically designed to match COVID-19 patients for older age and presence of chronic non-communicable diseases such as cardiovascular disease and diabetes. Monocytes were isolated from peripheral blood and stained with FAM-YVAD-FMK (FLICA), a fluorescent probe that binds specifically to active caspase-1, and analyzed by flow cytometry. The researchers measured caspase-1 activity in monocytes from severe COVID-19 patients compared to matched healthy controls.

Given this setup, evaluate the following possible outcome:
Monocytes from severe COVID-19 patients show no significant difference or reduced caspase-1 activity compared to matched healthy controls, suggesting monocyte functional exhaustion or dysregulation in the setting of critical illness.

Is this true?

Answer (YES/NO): NO